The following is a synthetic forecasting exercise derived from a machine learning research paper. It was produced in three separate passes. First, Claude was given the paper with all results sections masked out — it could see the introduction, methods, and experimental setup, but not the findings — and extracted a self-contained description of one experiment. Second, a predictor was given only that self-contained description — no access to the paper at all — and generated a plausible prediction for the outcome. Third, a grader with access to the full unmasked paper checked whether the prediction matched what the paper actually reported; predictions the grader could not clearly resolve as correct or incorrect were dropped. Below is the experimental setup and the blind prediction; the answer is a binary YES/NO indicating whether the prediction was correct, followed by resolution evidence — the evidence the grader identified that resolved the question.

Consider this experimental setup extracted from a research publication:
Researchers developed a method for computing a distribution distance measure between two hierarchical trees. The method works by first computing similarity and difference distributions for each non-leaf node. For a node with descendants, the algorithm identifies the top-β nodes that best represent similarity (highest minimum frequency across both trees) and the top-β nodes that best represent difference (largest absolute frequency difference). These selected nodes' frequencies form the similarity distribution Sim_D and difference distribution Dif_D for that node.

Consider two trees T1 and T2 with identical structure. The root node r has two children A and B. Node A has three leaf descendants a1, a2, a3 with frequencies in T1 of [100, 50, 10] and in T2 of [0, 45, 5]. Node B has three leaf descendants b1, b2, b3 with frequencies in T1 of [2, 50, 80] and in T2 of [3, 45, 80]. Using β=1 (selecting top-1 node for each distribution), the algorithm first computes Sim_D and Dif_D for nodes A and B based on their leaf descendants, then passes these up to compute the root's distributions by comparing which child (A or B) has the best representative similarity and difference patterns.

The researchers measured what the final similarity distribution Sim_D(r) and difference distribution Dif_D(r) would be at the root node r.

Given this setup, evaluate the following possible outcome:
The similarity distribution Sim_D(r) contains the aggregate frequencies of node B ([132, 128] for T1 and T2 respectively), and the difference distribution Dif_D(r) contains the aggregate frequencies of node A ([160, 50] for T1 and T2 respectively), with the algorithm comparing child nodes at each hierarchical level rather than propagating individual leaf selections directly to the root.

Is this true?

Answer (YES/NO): NO